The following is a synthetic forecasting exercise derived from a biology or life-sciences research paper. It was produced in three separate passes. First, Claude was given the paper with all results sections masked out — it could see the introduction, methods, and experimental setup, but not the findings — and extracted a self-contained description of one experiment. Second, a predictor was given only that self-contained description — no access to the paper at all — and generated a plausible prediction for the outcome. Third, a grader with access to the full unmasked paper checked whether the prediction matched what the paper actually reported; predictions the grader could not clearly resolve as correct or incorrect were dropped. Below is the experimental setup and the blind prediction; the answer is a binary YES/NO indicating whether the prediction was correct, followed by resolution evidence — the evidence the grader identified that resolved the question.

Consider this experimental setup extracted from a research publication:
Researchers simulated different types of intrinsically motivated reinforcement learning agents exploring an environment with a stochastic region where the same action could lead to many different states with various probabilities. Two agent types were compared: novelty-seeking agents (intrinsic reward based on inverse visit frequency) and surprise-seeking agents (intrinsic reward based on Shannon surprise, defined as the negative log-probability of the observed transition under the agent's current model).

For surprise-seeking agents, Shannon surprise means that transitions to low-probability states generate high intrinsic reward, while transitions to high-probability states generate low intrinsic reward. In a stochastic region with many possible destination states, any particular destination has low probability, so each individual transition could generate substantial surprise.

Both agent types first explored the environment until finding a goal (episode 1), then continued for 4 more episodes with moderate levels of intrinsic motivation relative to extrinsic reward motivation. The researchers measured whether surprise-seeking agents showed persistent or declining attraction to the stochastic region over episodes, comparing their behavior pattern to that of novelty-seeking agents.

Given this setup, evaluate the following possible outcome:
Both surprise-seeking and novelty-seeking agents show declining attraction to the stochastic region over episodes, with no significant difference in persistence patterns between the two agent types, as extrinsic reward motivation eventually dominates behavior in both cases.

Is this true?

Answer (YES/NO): NO